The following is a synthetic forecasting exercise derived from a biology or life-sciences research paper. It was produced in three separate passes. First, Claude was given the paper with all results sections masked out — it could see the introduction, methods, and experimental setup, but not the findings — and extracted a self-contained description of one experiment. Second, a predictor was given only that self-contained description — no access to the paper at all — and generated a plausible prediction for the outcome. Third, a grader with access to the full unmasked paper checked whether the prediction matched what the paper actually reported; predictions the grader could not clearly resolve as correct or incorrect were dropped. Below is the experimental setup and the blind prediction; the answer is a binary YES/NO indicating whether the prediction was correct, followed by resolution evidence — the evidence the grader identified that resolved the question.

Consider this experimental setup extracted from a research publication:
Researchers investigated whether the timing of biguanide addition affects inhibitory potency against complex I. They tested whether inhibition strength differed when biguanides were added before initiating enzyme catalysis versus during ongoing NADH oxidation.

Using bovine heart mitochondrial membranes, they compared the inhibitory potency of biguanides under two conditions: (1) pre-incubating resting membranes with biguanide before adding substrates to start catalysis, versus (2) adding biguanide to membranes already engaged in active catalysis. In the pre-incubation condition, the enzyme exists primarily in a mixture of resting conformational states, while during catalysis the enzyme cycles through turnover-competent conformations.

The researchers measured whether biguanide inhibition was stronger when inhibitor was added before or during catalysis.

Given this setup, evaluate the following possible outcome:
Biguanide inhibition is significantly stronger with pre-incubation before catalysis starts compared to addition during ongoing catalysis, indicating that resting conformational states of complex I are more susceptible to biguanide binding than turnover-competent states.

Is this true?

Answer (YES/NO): YES